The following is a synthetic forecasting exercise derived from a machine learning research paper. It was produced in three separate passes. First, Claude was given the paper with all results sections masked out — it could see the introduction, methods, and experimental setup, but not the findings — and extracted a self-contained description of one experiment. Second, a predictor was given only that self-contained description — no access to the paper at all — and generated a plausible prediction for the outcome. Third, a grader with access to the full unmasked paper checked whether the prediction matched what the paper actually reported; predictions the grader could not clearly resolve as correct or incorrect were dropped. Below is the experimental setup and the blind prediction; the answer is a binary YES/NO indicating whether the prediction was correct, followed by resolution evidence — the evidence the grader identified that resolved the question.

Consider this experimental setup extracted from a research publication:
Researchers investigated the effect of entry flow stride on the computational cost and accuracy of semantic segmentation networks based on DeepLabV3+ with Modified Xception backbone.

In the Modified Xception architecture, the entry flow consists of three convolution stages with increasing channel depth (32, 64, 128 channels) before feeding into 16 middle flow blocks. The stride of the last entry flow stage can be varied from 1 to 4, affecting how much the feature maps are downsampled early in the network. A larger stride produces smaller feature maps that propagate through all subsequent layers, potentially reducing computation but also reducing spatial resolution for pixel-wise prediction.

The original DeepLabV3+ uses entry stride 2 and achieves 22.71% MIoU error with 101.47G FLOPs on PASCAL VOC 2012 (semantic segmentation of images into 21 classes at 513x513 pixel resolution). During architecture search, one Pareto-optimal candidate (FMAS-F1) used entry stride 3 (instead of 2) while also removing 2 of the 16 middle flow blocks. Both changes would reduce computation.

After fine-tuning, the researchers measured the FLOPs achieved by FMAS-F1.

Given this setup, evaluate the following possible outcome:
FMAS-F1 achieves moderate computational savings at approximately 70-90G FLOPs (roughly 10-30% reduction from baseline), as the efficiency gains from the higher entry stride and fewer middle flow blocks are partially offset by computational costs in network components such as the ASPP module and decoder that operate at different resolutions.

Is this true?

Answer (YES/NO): NO